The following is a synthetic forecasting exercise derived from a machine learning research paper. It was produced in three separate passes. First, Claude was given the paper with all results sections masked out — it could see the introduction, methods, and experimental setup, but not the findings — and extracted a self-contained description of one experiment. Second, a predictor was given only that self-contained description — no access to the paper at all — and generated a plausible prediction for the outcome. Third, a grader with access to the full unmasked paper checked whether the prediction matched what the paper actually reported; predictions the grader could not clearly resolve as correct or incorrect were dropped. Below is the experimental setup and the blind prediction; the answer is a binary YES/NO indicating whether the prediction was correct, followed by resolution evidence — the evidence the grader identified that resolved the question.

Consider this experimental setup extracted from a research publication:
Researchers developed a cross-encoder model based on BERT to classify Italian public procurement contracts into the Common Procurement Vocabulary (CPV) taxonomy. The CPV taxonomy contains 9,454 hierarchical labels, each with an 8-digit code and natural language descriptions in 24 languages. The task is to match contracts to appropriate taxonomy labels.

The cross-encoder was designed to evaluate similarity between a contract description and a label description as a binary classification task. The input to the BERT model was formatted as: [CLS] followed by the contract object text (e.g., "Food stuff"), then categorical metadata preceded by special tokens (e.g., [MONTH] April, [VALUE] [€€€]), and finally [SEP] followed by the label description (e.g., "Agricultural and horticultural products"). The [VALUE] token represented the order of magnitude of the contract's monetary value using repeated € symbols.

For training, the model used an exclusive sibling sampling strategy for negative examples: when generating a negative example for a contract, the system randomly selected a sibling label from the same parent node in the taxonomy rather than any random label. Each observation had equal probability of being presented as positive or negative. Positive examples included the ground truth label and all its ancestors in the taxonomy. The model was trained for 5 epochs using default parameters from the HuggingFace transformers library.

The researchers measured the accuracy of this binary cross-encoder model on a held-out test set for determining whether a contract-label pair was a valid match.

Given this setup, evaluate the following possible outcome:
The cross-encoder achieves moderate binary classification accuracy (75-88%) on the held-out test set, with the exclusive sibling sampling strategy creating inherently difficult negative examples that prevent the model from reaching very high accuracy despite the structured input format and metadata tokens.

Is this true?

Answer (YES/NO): NO